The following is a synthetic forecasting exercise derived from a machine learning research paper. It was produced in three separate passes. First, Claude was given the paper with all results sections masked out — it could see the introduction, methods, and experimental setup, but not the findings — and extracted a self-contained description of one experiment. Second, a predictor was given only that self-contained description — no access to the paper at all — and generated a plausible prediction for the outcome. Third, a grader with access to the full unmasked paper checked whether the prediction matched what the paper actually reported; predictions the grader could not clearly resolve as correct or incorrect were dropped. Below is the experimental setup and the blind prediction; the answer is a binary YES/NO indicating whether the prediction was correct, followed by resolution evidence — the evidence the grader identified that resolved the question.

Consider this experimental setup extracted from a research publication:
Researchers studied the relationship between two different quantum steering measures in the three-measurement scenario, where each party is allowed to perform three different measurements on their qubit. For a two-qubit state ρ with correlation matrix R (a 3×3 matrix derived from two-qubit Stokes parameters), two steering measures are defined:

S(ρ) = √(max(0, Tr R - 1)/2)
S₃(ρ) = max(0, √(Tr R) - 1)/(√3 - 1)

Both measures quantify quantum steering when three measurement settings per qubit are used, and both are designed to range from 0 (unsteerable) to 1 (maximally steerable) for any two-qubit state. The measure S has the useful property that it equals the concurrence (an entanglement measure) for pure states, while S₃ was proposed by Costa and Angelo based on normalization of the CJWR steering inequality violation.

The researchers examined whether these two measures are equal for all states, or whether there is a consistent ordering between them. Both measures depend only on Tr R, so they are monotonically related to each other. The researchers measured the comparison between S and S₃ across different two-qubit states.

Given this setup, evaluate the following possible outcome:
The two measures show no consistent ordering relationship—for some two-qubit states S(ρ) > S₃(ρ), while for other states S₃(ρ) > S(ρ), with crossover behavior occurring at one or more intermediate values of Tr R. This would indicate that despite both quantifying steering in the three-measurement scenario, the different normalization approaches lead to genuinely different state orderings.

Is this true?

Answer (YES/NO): NO